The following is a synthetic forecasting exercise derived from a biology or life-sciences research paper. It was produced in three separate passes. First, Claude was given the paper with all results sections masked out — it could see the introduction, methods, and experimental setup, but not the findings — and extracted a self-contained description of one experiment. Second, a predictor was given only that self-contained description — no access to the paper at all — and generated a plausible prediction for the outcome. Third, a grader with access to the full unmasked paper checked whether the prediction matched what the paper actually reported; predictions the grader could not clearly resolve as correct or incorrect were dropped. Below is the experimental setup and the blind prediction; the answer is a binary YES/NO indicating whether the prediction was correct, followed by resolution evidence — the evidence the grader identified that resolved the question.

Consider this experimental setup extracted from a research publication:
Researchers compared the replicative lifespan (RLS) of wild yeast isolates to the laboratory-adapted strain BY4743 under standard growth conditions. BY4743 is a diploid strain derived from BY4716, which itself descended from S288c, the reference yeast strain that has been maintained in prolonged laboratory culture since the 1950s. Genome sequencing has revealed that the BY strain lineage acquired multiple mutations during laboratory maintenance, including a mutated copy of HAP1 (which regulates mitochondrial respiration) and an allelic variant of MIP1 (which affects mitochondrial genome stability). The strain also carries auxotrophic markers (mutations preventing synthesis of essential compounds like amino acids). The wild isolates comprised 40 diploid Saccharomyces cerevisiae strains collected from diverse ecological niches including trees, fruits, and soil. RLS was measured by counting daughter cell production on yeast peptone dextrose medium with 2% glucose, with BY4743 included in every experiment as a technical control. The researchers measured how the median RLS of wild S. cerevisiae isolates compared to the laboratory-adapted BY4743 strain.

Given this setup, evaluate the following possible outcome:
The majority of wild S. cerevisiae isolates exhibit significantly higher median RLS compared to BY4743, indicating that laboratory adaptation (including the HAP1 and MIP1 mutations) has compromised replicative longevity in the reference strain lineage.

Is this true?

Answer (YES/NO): NO